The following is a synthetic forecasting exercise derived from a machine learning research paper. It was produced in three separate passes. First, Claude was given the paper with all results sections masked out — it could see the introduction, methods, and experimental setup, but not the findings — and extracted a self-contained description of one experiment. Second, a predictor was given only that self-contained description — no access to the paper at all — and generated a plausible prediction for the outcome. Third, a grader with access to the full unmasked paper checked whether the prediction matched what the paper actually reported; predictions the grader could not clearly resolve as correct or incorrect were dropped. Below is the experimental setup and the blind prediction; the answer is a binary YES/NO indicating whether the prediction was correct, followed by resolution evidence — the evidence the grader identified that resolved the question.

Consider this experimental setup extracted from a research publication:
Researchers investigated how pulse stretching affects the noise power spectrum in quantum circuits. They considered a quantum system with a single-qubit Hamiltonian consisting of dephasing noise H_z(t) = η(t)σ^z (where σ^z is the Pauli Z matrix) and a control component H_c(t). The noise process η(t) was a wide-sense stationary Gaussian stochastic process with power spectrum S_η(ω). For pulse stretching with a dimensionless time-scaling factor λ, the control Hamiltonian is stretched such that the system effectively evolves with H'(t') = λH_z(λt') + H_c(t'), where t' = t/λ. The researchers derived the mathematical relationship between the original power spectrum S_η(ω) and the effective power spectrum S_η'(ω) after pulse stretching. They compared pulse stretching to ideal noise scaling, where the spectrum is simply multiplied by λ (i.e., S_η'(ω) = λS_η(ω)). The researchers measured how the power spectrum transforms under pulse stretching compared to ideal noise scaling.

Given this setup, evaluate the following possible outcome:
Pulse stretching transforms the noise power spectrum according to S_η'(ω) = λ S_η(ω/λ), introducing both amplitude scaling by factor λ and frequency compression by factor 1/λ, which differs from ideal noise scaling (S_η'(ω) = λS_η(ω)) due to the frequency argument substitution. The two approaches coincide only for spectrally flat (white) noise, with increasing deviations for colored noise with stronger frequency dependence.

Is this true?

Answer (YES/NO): YES